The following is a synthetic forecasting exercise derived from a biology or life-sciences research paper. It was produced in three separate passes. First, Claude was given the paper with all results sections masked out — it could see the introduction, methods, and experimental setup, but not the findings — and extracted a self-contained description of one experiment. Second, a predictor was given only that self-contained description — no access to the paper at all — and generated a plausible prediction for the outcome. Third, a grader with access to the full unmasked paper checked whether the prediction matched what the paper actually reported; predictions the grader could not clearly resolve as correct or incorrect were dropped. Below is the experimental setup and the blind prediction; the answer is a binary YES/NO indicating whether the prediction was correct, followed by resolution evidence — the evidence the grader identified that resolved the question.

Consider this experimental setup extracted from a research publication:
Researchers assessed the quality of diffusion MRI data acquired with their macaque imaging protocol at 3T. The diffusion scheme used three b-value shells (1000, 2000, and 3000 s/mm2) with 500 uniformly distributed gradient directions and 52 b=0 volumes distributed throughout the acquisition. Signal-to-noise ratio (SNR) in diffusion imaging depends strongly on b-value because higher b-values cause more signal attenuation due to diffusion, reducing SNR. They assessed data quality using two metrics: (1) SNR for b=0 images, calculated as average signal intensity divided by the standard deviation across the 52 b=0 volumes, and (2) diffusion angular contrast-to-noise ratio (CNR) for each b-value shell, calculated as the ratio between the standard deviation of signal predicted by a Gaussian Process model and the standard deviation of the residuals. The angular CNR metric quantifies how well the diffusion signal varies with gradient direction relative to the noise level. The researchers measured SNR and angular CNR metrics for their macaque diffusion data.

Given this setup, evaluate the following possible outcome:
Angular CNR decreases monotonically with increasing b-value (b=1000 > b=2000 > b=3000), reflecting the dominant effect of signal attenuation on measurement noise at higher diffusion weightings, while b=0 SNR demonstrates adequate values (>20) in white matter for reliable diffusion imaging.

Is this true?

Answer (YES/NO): NO